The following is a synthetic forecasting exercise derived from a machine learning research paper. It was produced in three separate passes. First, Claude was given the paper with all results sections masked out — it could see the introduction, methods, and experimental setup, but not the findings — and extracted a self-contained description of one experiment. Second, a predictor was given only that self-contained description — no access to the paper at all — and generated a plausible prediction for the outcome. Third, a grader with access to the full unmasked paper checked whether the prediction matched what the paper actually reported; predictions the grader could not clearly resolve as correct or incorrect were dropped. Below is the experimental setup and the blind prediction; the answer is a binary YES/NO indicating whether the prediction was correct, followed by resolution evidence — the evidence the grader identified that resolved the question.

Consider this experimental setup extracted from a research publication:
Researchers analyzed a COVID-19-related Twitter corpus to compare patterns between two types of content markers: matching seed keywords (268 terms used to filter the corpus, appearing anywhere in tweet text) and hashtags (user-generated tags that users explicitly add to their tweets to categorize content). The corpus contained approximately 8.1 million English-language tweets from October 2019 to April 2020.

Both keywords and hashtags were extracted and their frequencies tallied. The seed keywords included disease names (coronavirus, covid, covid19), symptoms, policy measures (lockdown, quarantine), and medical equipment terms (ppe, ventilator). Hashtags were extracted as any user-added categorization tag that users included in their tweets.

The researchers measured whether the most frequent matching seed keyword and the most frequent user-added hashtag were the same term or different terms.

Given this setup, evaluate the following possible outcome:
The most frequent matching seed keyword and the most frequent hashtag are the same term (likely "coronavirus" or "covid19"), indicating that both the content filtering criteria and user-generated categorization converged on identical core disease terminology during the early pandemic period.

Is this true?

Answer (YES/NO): NO